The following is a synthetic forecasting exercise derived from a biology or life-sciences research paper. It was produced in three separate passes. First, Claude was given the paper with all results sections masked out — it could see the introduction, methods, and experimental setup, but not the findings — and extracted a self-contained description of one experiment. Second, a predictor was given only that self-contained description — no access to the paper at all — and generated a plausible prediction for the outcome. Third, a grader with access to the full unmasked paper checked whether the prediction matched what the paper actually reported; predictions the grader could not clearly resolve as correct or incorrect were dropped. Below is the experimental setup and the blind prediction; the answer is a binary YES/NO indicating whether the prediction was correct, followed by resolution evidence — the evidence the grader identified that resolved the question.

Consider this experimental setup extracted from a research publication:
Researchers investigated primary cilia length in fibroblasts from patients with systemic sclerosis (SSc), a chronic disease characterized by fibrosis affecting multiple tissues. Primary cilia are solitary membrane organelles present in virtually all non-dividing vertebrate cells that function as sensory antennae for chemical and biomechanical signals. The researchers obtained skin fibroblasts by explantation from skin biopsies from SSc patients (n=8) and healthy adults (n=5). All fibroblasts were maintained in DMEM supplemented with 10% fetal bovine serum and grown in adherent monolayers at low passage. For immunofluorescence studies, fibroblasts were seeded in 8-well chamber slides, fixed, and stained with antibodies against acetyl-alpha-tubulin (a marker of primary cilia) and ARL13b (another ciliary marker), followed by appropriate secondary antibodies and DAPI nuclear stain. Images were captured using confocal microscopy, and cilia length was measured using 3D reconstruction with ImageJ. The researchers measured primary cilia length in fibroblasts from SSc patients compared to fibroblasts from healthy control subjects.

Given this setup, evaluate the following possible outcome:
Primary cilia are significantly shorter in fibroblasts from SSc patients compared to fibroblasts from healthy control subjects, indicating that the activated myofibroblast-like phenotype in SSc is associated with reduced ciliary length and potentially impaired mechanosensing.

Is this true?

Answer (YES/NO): YES